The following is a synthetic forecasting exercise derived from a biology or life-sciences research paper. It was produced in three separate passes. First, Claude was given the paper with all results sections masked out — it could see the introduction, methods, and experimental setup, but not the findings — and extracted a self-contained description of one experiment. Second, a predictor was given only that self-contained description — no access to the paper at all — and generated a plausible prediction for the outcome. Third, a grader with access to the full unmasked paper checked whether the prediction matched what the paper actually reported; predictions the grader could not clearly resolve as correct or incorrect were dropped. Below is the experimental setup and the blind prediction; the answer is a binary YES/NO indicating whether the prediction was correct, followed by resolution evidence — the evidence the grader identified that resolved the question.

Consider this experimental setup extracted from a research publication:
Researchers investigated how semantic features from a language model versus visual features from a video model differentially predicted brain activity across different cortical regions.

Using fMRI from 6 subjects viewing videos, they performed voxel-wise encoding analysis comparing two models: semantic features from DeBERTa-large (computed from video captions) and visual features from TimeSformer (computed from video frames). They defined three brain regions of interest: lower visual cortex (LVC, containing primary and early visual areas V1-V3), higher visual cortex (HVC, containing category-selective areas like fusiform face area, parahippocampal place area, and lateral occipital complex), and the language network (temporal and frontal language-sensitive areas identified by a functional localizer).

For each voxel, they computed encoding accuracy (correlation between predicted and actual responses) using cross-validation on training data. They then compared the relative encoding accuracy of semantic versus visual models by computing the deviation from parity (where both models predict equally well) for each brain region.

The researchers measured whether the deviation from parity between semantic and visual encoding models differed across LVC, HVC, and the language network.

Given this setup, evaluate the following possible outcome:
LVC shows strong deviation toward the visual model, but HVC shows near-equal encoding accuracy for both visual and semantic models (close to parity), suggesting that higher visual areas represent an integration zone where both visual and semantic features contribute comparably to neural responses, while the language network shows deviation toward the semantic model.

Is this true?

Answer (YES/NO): NO